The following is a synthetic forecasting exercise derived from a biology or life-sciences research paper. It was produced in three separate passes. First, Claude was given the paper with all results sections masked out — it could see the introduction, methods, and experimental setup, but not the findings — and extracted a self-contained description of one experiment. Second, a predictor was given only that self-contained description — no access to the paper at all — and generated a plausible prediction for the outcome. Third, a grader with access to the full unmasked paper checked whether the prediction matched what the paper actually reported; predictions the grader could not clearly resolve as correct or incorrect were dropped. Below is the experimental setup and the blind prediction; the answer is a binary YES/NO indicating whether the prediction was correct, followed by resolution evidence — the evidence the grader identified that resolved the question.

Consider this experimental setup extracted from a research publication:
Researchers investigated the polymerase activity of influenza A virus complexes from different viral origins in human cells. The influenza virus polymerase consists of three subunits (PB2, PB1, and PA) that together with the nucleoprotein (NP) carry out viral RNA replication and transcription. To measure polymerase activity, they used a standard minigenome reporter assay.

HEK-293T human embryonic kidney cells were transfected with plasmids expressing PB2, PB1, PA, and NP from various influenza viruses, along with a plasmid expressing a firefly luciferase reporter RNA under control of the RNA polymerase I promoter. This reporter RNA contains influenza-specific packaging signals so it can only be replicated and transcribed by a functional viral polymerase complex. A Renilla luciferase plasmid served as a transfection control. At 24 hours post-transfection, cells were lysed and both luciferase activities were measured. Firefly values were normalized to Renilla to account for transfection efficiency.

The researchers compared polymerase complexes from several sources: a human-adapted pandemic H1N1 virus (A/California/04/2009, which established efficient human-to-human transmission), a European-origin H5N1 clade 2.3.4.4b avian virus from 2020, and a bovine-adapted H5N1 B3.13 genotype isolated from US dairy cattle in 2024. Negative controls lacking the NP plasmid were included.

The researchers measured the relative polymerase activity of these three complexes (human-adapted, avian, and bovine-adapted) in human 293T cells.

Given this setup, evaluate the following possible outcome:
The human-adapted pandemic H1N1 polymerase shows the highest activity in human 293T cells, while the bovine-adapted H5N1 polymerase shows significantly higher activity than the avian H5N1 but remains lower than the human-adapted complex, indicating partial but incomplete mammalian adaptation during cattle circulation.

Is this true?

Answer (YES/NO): YES